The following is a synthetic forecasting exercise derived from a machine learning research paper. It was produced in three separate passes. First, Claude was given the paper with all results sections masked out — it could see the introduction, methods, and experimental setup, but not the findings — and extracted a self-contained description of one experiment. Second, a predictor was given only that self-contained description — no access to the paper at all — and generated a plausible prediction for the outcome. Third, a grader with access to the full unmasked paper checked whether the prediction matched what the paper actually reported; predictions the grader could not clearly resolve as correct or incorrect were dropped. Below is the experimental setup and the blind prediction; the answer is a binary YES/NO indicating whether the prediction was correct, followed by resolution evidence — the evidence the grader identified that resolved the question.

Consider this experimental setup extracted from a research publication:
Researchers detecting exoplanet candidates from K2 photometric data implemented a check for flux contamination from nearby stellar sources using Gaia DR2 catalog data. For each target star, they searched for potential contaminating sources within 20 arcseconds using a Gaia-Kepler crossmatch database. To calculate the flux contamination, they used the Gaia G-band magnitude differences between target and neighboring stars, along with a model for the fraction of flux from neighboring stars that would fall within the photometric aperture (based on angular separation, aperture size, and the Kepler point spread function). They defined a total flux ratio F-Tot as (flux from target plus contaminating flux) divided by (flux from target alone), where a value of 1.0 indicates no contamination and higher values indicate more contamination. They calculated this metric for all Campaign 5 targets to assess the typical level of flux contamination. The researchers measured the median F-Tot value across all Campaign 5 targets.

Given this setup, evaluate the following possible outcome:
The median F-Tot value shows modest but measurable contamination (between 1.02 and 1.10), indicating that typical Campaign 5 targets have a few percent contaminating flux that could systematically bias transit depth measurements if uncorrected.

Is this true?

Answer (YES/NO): NO